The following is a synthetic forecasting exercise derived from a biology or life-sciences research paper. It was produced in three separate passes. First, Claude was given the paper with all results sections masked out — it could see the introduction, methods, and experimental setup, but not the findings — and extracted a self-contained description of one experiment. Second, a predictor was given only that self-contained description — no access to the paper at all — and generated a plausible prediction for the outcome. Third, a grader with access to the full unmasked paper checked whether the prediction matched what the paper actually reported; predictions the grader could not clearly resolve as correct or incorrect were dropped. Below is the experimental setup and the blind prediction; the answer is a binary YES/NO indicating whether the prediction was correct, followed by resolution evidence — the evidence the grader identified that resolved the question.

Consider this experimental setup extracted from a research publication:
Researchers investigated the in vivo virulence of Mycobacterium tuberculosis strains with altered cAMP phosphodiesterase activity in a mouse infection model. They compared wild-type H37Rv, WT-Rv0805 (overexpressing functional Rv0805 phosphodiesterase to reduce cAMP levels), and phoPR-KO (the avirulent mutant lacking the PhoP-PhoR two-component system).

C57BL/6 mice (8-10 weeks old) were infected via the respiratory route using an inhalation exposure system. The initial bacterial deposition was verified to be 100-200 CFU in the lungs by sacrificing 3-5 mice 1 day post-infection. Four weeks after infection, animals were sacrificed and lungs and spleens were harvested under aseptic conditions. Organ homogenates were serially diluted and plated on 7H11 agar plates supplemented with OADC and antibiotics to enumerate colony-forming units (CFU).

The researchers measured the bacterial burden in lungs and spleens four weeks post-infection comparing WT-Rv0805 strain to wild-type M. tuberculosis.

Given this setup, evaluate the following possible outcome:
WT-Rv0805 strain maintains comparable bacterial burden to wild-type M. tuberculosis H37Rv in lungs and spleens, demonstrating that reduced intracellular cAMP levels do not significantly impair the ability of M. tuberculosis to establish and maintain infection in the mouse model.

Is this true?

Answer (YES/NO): NO